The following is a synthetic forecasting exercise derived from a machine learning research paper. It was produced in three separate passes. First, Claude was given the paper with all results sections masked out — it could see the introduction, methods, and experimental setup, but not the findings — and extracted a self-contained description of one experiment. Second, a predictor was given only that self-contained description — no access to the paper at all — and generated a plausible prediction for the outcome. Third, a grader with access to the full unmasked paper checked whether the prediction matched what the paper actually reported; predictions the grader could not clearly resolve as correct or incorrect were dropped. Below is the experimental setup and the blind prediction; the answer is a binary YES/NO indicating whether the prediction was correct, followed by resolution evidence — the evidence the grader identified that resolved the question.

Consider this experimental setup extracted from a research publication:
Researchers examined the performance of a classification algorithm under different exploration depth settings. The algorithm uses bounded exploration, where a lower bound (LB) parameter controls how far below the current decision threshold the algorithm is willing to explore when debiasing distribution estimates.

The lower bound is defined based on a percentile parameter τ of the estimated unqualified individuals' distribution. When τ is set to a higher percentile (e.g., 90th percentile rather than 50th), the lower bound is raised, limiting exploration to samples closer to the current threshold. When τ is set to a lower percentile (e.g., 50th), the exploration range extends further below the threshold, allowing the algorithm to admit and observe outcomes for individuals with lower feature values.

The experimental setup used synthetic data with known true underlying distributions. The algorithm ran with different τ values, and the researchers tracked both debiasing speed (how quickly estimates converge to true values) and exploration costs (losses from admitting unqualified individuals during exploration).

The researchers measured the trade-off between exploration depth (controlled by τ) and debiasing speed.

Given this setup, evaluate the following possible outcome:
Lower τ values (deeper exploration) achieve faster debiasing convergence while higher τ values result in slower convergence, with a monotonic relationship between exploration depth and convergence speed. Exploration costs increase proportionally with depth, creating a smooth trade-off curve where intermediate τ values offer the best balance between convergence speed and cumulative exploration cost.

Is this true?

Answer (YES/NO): NO